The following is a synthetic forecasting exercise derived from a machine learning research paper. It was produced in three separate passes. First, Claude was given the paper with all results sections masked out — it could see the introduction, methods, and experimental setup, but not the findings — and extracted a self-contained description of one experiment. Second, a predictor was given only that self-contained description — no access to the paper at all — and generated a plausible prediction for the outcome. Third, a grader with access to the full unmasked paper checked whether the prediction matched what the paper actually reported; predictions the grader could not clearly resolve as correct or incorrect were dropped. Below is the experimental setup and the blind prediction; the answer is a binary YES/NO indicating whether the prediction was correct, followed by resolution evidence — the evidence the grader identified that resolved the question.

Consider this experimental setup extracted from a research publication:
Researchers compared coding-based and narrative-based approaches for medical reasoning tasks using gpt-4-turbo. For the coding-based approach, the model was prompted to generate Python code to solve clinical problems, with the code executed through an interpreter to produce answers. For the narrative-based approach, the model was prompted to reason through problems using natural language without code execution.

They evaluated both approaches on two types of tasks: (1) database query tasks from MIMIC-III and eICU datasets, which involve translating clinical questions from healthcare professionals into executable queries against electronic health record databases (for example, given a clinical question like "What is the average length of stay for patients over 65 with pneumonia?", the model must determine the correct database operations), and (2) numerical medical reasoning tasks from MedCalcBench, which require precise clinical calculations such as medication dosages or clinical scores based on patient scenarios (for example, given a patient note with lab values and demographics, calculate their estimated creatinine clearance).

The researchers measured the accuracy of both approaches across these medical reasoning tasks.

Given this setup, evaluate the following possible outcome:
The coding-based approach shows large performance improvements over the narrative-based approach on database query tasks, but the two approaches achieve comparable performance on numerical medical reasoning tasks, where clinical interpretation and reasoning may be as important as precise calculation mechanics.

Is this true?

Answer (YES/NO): NO